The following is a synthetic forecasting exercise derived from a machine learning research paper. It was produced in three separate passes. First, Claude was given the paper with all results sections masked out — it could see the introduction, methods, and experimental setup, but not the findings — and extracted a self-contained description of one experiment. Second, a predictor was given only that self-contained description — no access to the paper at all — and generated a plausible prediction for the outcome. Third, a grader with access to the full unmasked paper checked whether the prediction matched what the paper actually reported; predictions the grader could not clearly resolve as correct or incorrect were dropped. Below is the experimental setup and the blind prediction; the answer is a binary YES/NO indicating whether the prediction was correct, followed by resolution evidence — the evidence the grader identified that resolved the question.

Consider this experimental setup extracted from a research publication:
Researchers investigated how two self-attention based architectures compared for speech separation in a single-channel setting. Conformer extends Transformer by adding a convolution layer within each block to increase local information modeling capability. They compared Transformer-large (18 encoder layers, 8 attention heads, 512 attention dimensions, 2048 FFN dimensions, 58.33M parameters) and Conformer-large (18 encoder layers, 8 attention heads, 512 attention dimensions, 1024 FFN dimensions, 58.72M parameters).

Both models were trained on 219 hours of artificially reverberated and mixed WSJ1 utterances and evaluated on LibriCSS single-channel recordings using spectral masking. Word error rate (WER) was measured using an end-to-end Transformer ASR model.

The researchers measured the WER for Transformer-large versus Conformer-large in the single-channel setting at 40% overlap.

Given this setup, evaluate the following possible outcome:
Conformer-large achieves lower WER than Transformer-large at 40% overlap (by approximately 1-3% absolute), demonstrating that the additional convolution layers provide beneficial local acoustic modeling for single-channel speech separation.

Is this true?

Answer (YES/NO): NO